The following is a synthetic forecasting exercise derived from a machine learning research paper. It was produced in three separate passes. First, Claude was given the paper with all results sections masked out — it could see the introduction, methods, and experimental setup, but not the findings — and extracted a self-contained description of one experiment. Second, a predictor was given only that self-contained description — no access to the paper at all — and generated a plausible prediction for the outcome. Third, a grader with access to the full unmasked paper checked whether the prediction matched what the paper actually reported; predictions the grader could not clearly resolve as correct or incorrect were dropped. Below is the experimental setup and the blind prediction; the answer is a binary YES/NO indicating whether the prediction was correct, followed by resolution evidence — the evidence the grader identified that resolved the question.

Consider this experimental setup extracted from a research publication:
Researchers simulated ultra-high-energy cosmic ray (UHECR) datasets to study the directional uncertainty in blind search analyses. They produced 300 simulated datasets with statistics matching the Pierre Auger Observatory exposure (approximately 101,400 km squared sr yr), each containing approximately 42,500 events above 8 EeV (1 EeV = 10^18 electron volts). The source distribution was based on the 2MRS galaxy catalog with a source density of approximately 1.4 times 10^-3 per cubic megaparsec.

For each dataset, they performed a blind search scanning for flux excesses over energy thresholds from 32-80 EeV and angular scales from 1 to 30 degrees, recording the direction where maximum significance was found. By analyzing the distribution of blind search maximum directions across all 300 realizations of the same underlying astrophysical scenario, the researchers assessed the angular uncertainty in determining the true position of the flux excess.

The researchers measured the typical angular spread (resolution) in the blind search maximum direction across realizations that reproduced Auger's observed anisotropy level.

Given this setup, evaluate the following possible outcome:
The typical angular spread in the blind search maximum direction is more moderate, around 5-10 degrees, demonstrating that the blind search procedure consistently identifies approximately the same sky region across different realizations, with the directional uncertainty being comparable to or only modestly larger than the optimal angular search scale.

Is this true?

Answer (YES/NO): NO